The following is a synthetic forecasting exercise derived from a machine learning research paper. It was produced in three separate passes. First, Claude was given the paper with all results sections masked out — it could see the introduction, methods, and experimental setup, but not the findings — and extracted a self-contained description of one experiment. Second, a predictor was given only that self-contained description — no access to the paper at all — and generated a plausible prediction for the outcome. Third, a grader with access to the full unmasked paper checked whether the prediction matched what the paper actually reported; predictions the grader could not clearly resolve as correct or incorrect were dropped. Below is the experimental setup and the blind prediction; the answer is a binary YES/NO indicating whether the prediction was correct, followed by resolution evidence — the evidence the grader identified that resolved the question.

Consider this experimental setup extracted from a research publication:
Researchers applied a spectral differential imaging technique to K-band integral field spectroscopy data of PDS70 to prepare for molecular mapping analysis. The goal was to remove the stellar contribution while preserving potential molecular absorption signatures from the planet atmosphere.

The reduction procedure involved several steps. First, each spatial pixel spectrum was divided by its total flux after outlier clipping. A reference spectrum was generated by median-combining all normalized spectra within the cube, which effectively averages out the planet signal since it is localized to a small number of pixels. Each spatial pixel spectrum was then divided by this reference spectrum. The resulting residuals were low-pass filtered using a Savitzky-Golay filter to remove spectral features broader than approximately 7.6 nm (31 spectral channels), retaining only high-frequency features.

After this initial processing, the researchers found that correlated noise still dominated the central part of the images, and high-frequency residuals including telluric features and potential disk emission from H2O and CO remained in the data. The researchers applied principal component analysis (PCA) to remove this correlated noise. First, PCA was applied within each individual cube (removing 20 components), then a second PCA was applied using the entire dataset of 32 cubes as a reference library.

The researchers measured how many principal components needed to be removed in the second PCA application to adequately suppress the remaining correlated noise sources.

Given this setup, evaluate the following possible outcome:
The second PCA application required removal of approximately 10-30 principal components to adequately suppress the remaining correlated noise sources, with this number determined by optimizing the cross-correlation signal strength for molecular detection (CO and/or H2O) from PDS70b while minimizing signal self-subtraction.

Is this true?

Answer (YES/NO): NO